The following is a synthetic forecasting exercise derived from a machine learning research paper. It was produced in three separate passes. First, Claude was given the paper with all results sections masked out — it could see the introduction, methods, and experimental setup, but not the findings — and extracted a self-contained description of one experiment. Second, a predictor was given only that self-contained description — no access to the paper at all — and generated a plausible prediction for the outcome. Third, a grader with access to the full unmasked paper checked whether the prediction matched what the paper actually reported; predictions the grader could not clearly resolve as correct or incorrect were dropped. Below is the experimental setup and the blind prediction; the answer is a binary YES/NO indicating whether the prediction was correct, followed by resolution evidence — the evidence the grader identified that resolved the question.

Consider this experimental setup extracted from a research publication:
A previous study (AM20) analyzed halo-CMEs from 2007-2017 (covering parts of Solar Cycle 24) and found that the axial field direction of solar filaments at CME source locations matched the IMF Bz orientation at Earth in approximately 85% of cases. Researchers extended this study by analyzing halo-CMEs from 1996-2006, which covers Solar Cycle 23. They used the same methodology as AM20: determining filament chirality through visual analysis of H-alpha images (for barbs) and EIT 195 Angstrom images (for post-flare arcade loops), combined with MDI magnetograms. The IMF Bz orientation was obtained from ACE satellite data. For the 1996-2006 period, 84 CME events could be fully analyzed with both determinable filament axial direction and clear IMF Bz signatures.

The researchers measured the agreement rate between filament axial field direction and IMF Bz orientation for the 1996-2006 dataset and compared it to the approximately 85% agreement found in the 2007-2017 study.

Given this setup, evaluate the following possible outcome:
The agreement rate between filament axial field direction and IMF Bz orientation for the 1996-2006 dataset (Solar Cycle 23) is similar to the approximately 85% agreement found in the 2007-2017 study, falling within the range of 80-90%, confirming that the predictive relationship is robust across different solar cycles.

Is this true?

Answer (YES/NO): NO